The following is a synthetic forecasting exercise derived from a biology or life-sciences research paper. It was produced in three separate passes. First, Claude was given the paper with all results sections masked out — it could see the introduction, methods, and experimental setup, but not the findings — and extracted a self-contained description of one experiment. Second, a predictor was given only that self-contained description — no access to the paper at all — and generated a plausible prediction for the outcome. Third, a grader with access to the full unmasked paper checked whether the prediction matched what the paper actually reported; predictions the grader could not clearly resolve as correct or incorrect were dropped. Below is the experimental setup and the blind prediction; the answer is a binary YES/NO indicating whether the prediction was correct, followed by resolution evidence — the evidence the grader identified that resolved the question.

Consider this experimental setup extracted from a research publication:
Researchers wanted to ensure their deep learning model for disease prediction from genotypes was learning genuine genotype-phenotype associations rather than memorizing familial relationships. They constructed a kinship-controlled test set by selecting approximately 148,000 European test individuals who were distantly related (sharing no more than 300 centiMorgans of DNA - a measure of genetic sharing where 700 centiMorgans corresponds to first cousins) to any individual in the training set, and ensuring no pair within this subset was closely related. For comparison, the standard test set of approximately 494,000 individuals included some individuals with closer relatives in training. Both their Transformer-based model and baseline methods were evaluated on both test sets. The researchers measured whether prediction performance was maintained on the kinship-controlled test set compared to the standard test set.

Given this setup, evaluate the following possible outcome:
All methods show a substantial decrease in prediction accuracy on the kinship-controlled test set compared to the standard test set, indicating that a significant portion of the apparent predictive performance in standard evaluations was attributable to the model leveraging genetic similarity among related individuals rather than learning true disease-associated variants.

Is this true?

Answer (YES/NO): NO